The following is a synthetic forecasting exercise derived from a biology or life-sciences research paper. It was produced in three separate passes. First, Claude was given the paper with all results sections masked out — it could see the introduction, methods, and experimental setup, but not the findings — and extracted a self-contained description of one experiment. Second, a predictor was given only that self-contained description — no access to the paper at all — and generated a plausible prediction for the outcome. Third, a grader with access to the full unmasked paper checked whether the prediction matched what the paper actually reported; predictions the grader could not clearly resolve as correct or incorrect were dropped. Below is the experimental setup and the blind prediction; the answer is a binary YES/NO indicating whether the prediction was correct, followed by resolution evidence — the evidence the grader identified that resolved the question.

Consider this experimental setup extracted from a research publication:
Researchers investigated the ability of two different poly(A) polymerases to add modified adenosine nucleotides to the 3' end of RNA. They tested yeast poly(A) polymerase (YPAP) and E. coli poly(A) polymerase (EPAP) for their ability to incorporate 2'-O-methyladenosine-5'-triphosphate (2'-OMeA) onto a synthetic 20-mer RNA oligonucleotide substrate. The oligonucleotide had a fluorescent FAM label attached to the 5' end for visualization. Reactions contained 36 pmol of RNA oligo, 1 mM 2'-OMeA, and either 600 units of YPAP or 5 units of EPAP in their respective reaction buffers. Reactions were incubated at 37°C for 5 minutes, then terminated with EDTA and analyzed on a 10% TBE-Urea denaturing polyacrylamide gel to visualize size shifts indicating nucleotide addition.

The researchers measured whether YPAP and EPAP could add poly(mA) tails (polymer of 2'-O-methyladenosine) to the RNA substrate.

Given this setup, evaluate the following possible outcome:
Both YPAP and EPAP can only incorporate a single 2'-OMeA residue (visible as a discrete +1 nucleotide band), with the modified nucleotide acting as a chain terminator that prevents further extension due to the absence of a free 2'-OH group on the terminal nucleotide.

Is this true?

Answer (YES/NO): NO